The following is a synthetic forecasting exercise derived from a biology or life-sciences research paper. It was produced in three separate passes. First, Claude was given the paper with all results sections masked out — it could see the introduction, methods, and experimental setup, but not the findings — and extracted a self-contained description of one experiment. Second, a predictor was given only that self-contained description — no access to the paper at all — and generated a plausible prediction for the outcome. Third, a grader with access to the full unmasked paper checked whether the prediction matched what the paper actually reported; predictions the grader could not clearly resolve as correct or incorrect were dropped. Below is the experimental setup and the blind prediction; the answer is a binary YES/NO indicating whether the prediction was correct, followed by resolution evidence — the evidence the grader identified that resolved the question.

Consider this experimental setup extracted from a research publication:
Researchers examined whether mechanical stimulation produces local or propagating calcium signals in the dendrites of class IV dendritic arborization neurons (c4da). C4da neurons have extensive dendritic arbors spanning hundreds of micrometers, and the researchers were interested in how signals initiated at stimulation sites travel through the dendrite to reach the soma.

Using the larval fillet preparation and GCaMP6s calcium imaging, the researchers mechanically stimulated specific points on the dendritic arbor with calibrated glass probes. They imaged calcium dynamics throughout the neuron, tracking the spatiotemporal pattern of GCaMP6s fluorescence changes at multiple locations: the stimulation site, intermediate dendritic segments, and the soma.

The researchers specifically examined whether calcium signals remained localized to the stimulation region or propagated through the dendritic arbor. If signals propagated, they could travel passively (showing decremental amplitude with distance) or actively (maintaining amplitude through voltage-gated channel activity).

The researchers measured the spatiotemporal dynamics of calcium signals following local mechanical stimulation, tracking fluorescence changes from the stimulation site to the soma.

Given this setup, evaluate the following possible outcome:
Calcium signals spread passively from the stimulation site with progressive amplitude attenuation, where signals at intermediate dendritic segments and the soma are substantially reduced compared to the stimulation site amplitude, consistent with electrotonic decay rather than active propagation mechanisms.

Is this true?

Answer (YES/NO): NO